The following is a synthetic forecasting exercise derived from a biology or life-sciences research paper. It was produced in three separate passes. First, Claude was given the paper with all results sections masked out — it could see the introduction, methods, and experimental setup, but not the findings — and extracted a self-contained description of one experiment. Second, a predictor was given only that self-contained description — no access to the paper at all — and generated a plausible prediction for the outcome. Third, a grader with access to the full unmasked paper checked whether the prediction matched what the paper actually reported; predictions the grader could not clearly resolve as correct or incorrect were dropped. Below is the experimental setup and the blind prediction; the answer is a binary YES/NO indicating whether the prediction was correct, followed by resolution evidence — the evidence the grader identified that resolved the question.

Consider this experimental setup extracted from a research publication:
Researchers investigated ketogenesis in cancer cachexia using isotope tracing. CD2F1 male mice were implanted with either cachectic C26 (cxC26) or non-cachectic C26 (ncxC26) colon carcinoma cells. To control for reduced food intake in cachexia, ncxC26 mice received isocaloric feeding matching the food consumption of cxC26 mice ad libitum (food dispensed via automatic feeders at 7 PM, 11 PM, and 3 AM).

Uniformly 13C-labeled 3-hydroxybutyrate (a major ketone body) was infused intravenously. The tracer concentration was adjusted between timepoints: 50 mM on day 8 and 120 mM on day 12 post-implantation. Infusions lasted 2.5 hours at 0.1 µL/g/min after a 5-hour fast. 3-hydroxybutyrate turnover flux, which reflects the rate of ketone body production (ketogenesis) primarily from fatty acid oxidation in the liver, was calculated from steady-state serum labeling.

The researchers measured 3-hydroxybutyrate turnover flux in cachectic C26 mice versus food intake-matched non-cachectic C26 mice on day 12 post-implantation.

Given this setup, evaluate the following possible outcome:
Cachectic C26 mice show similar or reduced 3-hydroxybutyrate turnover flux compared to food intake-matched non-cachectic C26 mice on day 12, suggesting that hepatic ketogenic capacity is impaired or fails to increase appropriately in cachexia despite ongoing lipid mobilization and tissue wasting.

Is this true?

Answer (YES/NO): NO